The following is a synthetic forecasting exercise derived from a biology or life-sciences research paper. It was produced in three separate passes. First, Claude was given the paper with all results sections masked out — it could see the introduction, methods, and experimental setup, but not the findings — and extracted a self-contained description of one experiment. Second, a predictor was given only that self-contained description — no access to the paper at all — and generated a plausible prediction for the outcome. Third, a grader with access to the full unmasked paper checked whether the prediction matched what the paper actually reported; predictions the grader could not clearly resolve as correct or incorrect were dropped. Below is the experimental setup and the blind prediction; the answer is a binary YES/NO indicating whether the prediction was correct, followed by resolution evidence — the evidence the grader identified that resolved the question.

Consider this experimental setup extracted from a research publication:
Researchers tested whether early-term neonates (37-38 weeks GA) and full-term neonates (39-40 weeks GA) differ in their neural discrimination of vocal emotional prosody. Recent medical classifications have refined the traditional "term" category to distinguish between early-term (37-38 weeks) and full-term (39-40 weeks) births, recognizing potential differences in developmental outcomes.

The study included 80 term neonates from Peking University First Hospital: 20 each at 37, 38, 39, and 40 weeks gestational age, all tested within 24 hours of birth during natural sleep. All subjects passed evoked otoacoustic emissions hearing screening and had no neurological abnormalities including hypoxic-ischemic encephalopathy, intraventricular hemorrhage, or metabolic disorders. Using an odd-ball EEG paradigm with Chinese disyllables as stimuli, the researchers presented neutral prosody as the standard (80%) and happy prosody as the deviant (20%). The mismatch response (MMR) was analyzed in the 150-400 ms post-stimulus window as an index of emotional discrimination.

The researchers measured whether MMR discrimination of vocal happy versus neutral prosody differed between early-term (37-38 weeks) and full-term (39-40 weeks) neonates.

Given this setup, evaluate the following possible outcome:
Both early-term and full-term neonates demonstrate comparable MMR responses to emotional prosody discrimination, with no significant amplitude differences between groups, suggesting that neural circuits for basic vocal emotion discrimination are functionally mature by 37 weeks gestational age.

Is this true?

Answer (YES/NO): YES